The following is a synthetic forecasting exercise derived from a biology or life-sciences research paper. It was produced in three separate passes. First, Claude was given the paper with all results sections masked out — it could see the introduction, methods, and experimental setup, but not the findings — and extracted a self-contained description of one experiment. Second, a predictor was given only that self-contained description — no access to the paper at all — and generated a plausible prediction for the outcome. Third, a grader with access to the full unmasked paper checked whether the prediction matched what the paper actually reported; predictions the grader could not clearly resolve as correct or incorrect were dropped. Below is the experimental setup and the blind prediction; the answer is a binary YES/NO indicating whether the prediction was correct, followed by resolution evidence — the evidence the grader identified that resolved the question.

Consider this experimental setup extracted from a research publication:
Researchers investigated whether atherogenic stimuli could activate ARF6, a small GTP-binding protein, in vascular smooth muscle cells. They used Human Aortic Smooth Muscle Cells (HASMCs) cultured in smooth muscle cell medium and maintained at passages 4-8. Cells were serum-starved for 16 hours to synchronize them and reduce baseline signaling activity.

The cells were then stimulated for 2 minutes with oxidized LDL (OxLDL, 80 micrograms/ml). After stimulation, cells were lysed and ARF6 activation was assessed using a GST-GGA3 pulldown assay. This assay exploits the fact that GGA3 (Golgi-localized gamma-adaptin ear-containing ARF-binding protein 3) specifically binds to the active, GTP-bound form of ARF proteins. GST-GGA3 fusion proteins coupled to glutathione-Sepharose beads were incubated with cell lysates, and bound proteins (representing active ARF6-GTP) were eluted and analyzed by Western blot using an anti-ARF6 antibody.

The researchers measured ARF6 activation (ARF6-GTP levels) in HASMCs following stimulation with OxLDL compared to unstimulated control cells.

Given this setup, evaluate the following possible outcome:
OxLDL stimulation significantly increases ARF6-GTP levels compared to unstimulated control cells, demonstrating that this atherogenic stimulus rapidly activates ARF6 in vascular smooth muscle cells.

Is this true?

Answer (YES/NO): YES